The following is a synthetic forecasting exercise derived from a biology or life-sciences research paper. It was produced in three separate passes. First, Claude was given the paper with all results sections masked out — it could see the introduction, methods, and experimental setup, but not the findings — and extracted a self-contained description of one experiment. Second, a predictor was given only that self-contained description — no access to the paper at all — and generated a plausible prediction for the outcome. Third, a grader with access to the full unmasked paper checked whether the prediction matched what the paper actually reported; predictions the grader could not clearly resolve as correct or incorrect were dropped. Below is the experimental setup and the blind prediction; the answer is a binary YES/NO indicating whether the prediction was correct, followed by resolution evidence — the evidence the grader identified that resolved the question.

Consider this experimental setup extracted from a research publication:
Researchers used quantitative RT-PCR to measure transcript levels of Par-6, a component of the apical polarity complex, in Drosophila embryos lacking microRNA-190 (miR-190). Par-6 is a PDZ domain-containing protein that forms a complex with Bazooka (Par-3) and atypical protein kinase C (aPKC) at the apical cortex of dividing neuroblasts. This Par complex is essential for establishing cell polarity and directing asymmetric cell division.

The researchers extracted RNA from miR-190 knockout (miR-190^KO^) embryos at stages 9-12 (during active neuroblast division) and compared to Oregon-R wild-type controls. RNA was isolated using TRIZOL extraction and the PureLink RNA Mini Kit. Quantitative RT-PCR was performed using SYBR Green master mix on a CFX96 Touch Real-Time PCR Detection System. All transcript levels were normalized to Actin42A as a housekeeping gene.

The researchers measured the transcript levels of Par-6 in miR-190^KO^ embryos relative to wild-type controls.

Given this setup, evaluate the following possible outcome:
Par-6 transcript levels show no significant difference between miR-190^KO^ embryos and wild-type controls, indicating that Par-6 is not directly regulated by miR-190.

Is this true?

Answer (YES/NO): NO